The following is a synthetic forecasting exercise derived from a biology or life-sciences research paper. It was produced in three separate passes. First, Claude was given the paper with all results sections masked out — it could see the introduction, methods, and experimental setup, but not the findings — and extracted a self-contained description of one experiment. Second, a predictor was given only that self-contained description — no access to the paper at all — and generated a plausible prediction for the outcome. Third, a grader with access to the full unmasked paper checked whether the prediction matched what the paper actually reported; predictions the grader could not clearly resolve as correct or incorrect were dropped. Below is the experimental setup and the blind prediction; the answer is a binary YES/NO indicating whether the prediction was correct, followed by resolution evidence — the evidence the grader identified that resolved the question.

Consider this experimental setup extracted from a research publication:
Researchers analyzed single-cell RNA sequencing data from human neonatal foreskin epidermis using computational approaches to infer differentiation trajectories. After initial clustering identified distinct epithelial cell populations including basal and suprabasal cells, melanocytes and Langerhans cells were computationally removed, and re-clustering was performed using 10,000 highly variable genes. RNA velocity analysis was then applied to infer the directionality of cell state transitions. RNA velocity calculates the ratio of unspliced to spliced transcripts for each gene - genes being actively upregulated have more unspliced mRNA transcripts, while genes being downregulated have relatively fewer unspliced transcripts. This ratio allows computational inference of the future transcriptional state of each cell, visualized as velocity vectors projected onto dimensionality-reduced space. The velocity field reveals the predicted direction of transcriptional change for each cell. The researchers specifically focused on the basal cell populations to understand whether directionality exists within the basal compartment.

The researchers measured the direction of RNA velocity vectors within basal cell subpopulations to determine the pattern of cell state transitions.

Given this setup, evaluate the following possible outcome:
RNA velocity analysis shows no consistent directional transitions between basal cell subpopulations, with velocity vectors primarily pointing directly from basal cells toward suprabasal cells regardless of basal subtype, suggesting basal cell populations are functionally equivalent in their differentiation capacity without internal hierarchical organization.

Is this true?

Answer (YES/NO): NO